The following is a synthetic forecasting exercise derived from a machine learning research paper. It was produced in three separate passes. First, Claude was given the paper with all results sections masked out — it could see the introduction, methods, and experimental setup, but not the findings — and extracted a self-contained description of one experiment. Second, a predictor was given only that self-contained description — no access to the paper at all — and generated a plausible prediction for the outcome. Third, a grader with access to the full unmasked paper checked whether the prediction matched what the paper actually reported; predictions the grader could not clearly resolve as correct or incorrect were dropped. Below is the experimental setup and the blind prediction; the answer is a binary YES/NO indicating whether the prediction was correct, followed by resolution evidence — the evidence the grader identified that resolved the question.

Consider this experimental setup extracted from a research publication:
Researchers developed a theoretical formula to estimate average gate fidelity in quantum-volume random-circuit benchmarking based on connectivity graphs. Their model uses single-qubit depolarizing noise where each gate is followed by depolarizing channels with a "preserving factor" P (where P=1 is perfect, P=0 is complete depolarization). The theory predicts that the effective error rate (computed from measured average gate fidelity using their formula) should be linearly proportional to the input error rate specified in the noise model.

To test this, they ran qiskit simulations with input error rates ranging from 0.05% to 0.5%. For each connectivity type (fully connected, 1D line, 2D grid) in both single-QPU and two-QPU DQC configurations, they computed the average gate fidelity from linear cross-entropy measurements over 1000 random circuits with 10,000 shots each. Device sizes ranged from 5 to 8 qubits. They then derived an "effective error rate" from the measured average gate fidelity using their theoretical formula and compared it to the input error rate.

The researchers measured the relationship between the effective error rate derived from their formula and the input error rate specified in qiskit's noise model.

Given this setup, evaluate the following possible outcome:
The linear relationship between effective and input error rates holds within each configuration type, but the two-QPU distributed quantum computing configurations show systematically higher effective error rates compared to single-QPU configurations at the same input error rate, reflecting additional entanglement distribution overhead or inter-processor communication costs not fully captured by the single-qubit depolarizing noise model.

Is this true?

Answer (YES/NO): NO